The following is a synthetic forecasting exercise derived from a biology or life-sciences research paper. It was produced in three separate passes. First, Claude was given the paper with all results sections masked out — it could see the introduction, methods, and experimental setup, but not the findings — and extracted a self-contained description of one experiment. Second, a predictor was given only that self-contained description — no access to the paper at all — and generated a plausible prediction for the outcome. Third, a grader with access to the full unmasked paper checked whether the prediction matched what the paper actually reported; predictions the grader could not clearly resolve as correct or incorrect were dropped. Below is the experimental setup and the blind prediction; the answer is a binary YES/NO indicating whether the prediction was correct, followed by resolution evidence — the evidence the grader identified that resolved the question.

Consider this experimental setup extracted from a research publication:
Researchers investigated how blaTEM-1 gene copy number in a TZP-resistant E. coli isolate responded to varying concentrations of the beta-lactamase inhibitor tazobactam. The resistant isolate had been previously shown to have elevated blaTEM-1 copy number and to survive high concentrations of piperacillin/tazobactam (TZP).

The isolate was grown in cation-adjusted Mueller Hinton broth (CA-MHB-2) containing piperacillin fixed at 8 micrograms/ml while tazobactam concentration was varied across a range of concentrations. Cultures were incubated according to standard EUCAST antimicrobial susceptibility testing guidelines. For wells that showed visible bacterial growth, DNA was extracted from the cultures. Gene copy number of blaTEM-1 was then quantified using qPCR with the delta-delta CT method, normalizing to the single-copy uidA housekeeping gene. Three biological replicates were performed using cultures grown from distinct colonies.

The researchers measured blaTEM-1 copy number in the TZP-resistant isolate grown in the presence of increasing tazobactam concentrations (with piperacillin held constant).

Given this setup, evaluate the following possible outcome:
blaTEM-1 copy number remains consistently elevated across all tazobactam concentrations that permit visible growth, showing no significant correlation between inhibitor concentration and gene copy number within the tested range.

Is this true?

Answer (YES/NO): NO